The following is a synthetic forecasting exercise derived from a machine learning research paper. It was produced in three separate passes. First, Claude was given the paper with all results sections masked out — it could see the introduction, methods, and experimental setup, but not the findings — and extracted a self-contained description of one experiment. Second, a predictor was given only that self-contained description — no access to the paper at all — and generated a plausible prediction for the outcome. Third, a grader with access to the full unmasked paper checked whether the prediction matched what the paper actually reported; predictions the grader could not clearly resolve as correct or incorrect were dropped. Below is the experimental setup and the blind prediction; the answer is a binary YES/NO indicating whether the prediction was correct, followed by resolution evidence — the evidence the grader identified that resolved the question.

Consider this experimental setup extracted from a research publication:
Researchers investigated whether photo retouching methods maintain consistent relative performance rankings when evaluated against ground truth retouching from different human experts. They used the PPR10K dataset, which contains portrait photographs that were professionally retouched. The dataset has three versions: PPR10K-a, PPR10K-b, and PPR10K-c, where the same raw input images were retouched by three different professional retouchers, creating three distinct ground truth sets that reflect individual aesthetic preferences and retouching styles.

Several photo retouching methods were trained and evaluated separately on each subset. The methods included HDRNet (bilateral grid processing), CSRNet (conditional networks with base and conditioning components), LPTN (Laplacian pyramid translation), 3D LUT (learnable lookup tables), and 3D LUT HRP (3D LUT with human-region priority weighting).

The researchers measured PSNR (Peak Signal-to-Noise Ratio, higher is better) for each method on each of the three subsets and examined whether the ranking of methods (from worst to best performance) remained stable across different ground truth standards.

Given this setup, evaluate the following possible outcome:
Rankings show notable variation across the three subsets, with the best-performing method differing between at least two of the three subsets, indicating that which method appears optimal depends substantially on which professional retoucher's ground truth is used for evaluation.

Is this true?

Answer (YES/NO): NO